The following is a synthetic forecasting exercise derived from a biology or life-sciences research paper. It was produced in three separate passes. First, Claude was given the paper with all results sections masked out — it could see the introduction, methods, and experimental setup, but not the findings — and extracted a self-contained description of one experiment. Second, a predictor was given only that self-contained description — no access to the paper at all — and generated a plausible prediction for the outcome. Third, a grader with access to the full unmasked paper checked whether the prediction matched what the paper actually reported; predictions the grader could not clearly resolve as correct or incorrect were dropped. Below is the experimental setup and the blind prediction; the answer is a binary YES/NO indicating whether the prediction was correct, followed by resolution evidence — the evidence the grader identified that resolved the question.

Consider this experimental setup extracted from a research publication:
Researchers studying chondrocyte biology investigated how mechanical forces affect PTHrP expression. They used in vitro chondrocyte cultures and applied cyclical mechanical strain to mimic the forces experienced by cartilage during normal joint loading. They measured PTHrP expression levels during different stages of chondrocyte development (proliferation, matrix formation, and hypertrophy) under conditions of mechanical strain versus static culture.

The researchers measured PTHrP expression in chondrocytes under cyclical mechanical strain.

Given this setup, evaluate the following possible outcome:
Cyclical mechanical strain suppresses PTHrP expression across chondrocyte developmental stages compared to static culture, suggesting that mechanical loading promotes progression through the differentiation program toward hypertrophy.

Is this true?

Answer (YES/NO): NO